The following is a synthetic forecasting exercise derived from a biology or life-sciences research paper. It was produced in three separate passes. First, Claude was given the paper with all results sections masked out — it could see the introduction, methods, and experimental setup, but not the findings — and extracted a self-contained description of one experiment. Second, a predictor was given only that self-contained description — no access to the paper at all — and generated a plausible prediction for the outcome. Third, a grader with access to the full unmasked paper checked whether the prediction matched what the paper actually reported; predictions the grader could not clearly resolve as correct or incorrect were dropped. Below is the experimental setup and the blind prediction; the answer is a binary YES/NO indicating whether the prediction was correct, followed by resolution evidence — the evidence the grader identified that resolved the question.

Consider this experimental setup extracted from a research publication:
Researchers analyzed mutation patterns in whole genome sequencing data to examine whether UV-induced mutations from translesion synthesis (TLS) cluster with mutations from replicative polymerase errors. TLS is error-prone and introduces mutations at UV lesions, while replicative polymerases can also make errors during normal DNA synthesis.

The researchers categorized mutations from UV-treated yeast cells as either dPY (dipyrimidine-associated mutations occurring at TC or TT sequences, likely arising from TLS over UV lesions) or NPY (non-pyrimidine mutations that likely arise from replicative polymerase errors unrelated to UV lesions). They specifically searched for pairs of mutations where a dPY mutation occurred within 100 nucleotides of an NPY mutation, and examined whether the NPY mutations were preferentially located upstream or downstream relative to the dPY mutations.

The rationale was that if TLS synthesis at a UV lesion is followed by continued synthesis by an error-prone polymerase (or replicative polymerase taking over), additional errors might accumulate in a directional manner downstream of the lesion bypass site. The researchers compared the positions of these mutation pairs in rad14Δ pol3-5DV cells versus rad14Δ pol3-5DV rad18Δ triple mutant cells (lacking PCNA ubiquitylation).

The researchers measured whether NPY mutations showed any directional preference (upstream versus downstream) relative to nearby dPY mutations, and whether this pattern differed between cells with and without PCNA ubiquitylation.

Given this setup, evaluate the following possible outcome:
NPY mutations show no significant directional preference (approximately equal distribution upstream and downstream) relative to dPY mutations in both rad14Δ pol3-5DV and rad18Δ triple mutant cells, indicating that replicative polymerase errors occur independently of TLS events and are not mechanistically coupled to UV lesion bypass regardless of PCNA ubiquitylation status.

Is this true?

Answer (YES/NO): NO